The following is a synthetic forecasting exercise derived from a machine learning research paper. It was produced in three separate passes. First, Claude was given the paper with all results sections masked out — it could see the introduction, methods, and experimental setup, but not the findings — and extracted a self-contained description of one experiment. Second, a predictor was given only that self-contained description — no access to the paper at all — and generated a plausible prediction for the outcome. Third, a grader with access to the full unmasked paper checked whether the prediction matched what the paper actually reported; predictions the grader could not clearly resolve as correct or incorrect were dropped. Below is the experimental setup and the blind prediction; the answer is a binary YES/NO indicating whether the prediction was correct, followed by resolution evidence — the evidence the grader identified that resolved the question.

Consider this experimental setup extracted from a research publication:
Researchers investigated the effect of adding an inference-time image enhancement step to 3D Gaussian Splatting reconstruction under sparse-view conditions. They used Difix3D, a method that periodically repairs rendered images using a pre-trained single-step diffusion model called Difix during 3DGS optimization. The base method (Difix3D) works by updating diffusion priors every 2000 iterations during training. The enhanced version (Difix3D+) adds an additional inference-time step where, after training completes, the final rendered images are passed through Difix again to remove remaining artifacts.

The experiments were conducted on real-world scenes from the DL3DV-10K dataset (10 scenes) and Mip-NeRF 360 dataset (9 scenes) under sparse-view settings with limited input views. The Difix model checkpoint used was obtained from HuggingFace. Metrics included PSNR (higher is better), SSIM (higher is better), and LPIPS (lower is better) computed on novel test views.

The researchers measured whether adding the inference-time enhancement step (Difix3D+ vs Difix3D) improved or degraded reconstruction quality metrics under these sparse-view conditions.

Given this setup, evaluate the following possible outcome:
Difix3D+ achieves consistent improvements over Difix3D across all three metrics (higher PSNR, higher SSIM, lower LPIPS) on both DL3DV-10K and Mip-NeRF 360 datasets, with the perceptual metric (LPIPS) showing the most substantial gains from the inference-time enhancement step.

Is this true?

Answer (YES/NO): NO